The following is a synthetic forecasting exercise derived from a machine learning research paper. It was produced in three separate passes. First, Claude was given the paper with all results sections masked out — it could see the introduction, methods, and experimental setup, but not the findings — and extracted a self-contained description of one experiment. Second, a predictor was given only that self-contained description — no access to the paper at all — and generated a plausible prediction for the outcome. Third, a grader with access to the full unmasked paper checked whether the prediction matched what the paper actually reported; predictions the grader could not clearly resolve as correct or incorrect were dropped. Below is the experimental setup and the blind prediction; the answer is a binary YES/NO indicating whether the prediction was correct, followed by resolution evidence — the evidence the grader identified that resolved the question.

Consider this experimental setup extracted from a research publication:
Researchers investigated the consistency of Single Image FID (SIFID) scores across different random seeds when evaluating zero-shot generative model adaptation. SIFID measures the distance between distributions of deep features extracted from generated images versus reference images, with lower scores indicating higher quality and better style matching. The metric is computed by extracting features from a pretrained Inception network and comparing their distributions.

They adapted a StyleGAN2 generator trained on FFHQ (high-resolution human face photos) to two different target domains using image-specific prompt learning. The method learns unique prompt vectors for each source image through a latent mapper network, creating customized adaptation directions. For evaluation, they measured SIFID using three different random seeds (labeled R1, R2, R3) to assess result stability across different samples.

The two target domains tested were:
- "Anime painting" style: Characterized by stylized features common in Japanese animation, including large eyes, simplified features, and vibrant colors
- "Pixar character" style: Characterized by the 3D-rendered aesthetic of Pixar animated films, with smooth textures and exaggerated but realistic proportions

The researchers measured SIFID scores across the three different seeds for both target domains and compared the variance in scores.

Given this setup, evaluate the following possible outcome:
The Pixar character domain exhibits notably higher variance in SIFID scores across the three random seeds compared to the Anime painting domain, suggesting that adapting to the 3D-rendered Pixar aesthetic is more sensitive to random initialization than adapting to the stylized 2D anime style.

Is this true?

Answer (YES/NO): NO